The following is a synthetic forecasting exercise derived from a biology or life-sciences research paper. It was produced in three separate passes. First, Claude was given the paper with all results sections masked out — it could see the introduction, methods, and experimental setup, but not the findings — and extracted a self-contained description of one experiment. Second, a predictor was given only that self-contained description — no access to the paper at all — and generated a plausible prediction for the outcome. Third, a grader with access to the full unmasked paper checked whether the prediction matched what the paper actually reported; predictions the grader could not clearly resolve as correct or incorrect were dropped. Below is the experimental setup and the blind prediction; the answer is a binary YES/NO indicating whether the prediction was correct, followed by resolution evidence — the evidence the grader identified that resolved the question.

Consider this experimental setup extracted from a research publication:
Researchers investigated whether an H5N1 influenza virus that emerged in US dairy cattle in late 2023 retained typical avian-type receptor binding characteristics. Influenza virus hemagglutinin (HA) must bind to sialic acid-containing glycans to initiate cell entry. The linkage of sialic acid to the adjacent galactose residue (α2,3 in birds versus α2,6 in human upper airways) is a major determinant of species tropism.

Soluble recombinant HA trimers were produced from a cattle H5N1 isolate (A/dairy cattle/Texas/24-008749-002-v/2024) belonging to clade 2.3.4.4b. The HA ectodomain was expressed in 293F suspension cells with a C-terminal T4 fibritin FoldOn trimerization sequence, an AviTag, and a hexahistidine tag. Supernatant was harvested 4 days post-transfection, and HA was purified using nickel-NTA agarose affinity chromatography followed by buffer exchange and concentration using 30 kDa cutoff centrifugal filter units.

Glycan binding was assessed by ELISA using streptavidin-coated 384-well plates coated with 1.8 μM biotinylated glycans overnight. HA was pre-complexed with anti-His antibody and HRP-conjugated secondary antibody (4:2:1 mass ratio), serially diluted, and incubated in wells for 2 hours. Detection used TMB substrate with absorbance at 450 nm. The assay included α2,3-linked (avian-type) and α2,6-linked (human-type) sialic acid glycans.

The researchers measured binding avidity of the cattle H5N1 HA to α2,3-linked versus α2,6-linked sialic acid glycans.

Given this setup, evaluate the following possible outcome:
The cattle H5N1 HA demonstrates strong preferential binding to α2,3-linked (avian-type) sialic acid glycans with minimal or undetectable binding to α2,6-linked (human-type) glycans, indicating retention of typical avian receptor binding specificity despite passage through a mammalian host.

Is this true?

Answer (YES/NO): YES